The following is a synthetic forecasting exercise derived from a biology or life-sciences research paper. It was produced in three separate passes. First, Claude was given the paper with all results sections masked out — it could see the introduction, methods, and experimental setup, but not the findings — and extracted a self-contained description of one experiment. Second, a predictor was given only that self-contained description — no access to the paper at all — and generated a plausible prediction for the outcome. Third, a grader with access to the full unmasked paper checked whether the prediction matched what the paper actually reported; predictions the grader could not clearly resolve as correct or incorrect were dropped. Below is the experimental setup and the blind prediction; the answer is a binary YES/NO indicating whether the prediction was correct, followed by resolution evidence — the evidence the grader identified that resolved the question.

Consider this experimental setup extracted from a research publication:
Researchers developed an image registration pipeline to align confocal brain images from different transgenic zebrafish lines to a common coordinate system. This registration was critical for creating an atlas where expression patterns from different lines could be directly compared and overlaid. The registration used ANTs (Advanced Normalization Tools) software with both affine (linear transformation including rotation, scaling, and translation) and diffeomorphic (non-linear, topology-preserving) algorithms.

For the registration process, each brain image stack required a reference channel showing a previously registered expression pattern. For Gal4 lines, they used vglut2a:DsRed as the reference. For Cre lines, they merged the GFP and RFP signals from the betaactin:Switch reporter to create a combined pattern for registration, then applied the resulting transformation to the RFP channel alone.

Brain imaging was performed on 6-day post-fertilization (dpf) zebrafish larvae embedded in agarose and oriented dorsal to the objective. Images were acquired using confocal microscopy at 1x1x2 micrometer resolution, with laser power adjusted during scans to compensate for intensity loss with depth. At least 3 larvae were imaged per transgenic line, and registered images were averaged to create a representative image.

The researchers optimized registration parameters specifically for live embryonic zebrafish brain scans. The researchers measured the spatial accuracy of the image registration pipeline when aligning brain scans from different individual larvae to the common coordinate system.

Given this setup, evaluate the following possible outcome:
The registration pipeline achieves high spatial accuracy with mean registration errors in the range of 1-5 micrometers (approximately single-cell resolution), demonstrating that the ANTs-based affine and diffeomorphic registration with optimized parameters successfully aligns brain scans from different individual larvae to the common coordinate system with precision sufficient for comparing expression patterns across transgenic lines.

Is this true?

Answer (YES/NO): NO